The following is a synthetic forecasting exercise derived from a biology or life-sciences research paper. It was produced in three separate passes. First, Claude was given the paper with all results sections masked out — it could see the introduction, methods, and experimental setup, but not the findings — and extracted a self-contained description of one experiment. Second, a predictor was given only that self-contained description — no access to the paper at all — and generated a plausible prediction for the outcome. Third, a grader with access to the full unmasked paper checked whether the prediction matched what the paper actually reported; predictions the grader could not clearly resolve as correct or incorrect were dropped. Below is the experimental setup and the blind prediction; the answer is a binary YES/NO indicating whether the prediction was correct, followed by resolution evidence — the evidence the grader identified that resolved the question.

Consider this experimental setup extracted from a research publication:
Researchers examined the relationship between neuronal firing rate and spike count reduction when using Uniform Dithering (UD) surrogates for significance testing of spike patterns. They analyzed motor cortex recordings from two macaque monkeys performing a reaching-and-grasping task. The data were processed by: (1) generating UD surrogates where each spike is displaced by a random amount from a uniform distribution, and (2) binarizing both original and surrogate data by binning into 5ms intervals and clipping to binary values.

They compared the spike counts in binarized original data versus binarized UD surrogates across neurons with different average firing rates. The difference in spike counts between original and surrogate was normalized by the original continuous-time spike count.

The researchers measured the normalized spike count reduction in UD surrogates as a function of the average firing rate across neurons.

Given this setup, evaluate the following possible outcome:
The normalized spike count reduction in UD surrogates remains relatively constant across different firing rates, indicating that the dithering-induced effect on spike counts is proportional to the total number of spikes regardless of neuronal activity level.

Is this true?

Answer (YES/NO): NO